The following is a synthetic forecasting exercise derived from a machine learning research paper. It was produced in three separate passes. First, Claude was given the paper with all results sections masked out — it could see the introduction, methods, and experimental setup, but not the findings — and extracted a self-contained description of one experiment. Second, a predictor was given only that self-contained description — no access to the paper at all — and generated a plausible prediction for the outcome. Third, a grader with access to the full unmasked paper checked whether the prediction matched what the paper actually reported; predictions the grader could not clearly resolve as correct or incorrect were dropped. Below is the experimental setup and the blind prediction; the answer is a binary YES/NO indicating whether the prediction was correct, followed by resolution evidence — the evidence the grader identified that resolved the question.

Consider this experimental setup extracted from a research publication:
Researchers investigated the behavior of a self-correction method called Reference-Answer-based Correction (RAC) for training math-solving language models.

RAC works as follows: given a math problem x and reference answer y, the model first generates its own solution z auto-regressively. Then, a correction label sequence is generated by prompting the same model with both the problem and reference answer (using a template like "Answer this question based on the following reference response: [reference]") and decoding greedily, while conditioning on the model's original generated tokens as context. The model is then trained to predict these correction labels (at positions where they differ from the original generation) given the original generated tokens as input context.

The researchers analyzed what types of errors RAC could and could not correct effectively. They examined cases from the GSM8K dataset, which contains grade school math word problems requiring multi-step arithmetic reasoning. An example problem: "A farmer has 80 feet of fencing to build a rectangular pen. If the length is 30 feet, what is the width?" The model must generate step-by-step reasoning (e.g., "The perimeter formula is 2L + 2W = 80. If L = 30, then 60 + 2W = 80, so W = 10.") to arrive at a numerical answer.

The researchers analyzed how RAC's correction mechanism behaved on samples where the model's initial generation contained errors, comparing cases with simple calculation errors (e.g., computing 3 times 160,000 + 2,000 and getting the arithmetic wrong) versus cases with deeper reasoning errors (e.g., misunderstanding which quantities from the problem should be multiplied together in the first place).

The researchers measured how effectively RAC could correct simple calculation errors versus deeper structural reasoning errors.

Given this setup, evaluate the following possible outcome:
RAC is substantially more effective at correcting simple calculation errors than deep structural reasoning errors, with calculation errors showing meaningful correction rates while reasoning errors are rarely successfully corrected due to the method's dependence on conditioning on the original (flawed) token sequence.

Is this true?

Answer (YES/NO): YES